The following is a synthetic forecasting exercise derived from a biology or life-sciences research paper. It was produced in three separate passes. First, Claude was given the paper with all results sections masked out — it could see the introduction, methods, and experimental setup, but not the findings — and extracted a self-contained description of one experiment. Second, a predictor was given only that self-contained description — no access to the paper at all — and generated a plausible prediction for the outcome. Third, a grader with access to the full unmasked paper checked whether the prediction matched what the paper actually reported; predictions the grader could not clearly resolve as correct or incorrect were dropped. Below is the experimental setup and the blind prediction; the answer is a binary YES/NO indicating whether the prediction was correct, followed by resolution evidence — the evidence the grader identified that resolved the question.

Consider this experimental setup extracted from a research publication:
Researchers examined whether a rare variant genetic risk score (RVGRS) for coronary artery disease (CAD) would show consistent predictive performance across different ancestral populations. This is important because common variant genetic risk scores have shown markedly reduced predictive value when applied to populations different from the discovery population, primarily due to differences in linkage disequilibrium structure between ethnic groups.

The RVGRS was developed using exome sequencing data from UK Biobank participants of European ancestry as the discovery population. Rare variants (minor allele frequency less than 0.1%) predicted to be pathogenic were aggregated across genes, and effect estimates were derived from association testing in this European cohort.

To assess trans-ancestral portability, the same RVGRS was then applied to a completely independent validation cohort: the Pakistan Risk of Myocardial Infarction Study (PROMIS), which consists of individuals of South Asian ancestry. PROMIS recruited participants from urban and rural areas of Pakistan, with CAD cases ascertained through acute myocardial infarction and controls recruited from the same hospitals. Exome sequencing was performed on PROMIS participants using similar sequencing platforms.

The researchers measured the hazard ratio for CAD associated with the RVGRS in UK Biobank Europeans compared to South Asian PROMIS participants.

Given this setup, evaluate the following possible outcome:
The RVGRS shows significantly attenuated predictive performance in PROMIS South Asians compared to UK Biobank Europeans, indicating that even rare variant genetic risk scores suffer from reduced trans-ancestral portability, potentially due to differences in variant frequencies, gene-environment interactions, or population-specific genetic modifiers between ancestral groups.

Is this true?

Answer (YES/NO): NO